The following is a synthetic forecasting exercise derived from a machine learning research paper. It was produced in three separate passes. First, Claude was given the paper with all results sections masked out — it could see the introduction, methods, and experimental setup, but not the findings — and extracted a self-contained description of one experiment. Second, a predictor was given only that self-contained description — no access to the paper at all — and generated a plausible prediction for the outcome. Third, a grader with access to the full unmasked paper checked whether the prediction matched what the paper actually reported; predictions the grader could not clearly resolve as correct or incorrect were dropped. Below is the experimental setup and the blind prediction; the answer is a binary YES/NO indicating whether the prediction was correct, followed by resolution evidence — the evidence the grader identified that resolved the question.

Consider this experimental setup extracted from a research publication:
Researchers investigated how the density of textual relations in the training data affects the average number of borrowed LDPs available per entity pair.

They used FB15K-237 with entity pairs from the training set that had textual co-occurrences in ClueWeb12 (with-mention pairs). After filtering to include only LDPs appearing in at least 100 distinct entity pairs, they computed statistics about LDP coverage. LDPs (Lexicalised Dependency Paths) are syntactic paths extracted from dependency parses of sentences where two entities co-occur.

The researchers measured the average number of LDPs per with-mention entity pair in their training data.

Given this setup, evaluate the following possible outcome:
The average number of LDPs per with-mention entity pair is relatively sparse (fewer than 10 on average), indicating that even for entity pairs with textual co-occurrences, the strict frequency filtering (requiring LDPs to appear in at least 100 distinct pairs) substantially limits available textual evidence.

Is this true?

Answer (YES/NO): YES